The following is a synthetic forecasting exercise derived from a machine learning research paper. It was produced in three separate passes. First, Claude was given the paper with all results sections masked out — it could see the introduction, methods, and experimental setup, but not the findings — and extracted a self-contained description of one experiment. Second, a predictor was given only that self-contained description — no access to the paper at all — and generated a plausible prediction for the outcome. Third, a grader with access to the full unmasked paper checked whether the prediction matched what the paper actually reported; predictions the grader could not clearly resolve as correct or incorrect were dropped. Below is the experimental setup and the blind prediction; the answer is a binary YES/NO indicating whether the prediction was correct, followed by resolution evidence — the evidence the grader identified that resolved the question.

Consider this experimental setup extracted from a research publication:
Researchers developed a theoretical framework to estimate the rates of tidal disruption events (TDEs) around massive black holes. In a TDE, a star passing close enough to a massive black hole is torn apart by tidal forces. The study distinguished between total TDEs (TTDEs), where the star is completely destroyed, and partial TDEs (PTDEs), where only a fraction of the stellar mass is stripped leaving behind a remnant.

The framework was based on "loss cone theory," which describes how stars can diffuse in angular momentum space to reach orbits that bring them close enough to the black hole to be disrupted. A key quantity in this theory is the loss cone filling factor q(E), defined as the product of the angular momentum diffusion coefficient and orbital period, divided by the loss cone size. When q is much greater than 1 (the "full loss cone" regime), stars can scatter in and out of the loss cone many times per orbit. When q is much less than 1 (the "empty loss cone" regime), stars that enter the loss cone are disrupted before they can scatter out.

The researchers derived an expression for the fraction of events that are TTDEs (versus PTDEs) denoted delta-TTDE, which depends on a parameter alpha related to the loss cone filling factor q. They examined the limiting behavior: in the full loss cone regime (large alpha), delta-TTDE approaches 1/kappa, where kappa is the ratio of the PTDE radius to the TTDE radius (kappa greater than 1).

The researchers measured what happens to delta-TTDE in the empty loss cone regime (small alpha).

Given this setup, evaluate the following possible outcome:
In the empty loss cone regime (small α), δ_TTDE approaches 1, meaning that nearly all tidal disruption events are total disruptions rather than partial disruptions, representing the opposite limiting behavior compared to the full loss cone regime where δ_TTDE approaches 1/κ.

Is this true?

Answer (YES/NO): NO